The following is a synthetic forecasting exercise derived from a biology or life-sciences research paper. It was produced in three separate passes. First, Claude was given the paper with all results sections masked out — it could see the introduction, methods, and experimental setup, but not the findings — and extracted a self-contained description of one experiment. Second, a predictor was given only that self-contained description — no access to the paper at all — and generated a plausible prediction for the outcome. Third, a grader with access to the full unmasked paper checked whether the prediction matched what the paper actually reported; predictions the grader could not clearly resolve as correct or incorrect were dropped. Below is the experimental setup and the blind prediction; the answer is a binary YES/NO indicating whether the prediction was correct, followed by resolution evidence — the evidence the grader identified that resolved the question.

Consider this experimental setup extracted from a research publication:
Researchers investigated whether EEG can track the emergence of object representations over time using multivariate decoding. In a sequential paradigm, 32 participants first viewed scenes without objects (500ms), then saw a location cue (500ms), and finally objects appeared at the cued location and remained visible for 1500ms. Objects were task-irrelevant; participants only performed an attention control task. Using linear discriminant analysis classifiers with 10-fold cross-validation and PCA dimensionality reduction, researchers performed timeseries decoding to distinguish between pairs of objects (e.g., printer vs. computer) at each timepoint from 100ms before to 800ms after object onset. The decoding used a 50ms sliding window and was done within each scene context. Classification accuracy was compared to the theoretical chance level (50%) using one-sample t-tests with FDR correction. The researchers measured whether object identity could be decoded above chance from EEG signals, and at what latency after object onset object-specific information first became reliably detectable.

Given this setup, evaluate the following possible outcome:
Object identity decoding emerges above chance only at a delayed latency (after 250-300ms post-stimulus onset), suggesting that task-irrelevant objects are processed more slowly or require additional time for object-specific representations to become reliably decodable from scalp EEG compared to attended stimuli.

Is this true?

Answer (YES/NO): NO